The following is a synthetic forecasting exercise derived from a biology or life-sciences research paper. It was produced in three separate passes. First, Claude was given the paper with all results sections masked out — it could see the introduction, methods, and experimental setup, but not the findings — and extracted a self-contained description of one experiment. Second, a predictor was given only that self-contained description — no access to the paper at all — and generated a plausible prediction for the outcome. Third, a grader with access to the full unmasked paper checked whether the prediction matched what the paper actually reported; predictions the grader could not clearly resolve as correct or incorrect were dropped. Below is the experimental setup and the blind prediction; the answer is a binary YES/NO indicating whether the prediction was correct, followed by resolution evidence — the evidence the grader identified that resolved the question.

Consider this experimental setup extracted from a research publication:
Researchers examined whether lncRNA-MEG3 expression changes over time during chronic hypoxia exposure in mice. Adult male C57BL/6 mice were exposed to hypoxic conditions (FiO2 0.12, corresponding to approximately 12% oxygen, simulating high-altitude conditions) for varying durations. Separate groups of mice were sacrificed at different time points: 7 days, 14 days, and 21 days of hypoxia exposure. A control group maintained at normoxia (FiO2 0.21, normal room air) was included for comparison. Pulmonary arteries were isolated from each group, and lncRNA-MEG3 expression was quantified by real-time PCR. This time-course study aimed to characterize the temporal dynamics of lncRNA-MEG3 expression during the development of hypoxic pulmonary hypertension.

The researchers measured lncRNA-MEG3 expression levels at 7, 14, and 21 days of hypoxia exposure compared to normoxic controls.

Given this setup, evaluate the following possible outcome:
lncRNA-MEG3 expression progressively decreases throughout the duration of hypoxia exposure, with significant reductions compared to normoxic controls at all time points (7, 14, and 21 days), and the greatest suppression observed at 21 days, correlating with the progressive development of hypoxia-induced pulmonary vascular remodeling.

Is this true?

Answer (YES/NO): NO